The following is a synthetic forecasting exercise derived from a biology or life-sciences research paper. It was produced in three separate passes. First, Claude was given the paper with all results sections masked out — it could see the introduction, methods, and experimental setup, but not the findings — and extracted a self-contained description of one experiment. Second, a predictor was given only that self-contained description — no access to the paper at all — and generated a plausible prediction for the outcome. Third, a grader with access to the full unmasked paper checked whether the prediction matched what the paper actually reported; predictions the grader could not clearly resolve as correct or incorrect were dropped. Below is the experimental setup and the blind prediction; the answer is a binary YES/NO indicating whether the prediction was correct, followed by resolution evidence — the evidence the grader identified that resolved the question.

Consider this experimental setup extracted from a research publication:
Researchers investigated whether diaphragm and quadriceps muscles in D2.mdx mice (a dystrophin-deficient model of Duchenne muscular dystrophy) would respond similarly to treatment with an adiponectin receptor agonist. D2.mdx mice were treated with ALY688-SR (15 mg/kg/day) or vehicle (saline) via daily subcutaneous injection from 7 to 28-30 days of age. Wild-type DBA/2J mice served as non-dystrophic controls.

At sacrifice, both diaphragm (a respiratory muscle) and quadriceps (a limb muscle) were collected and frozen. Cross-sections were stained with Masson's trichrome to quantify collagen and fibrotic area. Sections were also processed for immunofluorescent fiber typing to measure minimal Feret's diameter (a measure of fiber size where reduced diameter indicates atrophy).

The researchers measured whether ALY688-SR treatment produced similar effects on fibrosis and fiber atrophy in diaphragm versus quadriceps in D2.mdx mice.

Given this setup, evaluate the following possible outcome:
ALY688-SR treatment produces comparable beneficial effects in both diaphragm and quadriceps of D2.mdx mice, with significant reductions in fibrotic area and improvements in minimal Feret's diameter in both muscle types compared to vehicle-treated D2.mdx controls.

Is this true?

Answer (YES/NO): NO